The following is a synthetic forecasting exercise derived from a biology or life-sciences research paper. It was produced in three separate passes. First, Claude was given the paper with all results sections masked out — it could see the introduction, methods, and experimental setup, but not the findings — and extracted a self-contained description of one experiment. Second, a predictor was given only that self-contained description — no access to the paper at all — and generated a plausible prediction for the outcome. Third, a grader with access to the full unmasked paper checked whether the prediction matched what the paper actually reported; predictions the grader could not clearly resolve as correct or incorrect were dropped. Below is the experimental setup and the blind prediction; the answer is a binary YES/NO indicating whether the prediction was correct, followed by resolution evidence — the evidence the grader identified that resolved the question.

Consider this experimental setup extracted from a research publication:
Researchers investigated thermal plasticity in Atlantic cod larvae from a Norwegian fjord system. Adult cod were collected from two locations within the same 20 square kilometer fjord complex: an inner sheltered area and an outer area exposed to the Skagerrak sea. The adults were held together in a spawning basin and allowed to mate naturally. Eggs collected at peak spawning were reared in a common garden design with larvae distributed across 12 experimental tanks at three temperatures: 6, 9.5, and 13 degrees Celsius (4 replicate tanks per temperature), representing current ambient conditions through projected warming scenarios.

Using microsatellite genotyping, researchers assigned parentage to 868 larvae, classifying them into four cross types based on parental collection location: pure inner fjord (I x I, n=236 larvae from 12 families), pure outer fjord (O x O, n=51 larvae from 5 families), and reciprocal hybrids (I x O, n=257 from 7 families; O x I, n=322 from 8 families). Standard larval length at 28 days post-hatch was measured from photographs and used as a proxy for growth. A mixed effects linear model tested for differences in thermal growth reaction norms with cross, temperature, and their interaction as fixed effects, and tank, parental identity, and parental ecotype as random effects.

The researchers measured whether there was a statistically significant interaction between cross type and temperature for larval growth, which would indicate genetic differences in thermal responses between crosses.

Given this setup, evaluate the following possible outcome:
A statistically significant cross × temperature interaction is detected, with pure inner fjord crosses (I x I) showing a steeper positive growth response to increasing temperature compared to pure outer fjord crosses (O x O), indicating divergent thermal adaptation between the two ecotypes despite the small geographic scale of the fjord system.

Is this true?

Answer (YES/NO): NO